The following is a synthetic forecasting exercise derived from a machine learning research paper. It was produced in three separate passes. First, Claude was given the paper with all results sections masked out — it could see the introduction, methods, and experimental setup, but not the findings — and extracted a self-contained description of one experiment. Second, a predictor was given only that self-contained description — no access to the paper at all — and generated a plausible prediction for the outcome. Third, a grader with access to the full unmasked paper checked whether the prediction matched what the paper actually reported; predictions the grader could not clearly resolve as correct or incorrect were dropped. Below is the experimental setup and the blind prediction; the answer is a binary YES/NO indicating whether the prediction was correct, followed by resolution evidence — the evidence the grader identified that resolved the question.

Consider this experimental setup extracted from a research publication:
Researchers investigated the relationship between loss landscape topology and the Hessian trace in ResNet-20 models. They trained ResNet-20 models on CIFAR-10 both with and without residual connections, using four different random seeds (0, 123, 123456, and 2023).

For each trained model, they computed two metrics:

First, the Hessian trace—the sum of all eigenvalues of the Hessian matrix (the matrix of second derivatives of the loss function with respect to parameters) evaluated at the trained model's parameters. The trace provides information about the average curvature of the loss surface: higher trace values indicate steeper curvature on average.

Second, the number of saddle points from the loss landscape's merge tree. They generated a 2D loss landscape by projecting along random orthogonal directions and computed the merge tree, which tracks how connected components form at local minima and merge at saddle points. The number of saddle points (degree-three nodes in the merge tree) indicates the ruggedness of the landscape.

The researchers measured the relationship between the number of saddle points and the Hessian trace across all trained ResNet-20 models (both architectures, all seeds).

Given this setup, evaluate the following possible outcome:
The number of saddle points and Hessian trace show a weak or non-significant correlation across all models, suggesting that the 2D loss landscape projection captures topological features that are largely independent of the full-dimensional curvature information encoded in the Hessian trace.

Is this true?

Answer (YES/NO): NO